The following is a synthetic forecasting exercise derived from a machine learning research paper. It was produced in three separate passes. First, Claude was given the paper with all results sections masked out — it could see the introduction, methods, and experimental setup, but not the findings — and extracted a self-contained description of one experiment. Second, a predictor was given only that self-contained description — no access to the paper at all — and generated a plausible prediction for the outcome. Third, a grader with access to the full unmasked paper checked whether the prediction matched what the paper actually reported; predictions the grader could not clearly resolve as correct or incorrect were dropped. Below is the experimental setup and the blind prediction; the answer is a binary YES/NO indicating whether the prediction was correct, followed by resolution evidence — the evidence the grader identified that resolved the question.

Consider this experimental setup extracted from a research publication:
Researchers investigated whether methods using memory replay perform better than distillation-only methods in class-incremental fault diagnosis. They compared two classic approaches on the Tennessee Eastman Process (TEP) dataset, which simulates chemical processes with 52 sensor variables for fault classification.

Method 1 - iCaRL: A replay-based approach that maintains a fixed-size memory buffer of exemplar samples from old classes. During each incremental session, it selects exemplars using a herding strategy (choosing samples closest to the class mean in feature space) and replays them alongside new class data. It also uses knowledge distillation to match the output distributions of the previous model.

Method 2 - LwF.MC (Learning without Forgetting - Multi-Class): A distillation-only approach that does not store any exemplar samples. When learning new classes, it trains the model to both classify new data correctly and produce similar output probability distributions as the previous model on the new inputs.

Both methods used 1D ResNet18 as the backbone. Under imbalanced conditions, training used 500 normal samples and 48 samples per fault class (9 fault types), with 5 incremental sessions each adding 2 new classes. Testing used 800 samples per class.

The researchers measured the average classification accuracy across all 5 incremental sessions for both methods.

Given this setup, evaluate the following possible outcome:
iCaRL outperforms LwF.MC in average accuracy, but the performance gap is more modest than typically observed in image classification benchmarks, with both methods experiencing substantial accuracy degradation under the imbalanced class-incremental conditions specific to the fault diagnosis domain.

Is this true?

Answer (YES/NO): NO